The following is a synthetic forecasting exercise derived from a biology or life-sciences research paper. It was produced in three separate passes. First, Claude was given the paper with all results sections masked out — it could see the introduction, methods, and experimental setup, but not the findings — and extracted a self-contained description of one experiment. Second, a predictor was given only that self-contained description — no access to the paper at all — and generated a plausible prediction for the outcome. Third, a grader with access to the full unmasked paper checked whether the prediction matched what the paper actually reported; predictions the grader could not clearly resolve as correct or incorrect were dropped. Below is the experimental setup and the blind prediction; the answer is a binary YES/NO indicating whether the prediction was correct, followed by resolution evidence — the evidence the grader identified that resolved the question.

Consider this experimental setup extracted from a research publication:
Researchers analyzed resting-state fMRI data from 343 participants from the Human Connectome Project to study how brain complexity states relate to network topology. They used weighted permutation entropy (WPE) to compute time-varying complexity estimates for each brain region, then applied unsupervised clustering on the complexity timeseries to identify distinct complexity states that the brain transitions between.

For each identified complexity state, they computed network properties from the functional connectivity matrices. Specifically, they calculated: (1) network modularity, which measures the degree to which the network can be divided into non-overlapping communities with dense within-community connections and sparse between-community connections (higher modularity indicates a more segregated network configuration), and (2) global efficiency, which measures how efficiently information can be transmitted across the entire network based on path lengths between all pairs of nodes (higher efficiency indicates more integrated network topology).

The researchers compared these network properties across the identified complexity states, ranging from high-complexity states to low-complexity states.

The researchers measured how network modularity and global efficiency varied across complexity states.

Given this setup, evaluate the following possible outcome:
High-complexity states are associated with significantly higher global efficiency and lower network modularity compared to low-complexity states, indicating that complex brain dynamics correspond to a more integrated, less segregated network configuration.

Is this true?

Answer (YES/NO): NO